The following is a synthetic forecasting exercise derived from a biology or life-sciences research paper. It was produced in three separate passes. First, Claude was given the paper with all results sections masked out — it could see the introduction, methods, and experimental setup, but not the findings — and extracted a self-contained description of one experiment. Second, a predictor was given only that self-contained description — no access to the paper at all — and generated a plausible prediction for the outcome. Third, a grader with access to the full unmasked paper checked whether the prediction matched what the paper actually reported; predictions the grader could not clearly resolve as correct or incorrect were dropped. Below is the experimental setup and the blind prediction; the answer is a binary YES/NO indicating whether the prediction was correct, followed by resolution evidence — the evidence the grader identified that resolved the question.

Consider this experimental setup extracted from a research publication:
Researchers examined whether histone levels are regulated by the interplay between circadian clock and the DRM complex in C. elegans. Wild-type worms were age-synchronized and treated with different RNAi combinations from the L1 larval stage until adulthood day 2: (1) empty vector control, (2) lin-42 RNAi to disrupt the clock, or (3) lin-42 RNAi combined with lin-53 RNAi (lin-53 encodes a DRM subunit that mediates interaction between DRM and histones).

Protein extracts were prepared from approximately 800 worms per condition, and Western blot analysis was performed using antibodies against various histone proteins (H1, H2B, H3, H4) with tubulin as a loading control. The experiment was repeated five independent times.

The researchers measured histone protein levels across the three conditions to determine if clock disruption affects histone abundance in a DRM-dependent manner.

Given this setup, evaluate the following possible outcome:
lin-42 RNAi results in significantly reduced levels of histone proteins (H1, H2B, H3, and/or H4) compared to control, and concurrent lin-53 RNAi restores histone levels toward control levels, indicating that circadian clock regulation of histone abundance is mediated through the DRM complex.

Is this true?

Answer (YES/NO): NO